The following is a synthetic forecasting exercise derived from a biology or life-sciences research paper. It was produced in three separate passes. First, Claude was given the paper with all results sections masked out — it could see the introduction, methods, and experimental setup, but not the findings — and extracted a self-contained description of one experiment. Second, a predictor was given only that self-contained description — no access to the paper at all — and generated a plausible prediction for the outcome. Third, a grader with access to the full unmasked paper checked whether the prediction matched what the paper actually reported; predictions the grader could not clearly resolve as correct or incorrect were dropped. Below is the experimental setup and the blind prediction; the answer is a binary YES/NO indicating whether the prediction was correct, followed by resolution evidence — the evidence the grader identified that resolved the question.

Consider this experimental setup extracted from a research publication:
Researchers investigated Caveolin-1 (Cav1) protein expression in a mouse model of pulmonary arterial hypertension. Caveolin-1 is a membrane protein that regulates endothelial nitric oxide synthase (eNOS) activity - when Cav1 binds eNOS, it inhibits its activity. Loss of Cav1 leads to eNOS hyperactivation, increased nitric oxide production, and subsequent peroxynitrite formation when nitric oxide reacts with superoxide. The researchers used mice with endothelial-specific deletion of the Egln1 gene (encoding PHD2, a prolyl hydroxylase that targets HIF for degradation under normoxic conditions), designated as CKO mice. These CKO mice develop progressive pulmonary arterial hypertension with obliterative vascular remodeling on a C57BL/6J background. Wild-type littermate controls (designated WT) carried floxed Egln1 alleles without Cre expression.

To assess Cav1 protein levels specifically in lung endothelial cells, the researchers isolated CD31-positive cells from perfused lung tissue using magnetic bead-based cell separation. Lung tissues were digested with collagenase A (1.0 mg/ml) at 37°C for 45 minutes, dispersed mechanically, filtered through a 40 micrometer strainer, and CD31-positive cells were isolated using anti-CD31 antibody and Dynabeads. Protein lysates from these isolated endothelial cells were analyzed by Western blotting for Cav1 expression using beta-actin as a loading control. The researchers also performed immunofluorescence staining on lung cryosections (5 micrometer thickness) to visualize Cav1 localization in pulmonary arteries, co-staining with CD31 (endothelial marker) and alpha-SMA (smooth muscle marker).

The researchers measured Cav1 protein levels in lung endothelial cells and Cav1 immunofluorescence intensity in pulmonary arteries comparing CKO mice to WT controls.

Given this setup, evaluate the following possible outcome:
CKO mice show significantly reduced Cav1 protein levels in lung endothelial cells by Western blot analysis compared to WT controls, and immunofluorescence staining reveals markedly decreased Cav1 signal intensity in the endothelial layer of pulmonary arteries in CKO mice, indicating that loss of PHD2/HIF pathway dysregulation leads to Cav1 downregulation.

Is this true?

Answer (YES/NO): YES